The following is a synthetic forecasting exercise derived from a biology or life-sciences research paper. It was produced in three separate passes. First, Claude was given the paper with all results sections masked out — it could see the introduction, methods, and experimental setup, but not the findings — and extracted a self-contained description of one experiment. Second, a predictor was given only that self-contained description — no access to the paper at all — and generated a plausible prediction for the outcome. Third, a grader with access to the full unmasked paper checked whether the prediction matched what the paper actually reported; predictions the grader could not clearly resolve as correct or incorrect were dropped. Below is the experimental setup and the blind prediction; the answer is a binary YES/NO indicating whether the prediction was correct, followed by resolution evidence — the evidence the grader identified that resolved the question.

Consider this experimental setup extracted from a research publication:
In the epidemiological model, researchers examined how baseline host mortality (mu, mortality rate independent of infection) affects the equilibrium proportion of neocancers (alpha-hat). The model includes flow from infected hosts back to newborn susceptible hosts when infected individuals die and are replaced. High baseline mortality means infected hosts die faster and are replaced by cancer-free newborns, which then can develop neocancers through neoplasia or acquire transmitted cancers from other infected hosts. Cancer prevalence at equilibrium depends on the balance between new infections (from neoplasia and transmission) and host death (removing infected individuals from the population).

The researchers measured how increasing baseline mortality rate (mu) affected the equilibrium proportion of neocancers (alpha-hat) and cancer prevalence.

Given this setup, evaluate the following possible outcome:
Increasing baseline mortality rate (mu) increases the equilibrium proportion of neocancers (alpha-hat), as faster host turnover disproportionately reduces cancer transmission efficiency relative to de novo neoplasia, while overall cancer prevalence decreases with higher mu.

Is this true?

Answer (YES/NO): YES